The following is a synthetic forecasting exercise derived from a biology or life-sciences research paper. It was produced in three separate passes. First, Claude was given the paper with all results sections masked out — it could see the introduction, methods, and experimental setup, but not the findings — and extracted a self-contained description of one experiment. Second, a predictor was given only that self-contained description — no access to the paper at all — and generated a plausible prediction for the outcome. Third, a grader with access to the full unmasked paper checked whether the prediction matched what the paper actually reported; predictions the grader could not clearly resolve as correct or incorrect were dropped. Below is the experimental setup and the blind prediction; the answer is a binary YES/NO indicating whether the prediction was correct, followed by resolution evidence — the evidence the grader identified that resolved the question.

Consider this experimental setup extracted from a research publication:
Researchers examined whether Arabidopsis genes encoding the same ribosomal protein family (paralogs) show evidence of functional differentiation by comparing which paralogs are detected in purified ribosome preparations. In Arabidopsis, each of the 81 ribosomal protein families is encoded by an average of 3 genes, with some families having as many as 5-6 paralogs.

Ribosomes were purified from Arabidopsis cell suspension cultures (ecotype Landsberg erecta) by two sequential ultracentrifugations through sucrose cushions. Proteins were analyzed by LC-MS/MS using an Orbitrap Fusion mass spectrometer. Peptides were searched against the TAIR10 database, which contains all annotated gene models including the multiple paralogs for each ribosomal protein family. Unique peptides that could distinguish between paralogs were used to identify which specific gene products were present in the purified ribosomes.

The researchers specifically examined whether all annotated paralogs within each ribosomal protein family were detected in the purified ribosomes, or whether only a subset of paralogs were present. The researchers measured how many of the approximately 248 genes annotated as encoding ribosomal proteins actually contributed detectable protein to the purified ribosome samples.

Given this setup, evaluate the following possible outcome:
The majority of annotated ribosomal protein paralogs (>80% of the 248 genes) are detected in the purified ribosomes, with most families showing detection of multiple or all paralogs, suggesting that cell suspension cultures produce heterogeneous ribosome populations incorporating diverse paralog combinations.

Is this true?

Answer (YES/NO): NO